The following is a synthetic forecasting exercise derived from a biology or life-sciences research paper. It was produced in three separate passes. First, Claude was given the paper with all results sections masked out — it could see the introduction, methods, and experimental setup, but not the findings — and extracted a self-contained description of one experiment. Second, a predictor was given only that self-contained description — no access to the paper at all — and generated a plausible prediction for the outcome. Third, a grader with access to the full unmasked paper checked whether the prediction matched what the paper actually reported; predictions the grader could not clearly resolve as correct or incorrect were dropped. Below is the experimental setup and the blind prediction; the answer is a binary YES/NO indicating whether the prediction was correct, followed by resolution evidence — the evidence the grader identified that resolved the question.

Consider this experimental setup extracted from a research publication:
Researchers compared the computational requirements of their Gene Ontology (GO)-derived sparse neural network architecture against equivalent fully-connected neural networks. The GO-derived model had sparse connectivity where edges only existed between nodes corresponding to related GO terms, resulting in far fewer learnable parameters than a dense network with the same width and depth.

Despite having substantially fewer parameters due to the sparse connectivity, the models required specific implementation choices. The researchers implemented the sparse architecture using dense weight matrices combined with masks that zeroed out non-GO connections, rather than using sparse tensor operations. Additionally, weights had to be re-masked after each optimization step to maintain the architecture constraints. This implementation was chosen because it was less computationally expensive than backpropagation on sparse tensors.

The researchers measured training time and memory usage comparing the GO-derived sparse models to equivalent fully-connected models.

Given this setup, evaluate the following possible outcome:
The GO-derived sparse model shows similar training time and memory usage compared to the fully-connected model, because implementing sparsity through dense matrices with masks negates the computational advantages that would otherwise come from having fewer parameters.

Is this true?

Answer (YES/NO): NO